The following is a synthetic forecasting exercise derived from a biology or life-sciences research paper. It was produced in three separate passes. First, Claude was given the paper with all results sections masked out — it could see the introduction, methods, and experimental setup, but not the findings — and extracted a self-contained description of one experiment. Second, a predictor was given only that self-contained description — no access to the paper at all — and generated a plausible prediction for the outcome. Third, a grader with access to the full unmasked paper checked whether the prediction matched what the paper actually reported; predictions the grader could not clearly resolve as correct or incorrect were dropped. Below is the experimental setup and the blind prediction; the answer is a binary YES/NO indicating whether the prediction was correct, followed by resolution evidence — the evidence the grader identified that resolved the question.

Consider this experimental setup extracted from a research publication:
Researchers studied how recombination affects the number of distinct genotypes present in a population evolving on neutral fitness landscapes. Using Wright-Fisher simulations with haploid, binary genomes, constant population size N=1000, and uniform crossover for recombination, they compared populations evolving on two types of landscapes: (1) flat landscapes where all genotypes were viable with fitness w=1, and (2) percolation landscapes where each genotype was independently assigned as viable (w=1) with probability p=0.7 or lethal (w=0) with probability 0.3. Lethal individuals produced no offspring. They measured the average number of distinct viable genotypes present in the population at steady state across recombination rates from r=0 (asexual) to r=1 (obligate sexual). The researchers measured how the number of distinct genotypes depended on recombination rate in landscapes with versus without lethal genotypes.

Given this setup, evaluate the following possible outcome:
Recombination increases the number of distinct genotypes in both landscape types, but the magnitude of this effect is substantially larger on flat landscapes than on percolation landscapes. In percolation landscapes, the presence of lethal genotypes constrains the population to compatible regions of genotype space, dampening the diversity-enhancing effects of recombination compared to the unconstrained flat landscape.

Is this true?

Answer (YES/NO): NO